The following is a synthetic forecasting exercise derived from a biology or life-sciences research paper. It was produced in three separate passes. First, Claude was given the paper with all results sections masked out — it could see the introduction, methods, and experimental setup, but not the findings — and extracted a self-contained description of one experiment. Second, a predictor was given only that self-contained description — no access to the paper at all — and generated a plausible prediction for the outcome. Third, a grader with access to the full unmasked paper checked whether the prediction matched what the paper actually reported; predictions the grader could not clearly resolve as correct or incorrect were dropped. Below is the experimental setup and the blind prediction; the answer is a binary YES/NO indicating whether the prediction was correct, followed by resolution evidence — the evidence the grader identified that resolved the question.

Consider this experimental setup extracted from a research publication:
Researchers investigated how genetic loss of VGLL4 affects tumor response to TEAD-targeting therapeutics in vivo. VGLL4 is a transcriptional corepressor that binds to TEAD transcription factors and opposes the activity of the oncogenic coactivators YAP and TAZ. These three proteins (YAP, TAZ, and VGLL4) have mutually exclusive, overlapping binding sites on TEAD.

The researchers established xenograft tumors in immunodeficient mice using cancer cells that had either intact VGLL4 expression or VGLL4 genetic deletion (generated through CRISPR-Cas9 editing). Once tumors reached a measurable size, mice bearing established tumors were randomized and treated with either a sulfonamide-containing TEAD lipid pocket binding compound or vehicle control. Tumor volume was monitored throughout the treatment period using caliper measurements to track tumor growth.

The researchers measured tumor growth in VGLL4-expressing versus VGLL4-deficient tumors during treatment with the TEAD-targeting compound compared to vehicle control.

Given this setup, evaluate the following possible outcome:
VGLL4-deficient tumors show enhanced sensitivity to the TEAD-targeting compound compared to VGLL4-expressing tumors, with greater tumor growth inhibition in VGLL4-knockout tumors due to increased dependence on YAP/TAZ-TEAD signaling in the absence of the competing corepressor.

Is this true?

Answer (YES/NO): NO